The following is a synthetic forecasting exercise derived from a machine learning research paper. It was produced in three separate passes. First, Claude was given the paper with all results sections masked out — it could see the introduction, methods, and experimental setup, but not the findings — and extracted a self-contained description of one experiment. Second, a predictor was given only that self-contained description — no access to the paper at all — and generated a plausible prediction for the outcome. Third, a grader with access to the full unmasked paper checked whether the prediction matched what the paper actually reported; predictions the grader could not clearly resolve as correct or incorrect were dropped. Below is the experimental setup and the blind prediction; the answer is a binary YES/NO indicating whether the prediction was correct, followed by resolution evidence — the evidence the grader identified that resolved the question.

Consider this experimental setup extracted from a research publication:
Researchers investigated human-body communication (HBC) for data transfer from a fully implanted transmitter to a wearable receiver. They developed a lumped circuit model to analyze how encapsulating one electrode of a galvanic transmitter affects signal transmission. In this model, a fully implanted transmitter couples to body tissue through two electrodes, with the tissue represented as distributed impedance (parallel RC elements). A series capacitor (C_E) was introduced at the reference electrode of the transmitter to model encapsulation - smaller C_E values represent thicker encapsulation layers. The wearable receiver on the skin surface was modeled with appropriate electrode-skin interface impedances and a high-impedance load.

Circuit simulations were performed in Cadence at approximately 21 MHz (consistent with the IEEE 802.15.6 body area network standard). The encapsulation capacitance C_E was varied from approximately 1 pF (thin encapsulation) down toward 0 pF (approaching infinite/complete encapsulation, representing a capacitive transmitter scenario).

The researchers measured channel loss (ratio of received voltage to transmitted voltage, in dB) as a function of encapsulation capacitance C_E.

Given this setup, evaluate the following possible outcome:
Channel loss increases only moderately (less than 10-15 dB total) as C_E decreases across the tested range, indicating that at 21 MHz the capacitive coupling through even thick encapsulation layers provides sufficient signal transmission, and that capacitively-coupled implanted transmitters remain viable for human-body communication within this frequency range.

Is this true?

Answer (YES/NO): NO